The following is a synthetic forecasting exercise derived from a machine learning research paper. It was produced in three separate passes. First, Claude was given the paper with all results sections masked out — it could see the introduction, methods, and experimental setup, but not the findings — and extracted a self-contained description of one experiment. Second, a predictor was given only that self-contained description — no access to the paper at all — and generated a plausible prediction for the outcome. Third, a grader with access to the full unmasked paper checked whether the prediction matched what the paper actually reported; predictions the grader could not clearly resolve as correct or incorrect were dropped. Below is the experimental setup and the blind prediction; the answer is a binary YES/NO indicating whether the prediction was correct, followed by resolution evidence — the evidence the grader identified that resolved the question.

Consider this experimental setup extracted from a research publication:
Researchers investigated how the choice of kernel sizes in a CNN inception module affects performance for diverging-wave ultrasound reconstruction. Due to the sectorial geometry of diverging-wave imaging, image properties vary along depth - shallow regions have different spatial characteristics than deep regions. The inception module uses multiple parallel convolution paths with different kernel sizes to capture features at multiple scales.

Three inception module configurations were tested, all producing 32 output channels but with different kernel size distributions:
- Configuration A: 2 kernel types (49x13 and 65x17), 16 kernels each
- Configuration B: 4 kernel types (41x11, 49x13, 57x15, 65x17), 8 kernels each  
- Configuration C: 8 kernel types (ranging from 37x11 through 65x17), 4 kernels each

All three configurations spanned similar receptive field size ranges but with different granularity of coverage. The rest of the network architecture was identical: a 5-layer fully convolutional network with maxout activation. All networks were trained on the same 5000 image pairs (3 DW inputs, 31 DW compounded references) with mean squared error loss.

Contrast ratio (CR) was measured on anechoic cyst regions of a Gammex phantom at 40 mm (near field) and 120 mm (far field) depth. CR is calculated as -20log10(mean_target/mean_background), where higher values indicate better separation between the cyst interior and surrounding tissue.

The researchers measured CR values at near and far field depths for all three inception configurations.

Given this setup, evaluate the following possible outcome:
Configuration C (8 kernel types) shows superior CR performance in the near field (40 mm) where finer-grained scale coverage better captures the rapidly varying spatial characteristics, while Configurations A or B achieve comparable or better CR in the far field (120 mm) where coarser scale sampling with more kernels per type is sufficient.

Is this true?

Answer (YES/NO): NO